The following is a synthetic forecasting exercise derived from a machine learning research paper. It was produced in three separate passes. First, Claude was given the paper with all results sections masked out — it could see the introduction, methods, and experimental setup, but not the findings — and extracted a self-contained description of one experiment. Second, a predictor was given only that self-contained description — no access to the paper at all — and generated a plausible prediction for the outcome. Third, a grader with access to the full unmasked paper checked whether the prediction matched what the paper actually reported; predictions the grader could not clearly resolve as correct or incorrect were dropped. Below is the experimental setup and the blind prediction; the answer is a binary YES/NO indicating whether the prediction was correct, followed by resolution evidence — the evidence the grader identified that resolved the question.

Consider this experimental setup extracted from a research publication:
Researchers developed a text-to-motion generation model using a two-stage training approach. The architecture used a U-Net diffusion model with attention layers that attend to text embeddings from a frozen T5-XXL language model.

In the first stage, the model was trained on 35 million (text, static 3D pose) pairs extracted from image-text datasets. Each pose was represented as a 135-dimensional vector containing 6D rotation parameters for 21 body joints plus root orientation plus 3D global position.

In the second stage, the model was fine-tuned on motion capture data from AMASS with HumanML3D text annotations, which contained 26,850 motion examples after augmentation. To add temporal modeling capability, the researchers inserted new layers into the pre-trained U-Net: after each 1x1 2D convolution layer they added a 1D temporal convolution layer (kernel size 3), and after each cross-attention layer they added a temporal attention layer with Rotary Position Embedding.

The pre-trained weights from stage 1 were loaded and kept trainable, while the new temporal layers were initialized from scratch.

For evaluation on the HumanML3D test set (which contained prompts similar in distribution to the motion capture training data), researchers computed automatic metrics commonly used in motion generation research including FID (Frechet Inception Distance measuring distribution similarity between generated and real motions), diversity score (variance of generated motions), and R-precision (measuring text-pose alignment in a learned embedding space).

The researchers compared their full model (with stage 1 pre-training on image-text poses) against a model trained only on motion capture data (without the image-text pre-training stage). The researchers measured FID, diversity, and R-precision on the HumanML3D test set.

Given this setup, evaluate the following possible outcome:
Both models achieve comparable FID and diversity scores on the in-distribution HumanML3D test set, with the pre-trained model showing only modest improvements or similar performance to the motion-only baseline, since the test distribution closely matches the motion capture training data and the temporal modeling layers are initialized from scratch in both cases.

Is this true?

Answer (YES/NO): NO